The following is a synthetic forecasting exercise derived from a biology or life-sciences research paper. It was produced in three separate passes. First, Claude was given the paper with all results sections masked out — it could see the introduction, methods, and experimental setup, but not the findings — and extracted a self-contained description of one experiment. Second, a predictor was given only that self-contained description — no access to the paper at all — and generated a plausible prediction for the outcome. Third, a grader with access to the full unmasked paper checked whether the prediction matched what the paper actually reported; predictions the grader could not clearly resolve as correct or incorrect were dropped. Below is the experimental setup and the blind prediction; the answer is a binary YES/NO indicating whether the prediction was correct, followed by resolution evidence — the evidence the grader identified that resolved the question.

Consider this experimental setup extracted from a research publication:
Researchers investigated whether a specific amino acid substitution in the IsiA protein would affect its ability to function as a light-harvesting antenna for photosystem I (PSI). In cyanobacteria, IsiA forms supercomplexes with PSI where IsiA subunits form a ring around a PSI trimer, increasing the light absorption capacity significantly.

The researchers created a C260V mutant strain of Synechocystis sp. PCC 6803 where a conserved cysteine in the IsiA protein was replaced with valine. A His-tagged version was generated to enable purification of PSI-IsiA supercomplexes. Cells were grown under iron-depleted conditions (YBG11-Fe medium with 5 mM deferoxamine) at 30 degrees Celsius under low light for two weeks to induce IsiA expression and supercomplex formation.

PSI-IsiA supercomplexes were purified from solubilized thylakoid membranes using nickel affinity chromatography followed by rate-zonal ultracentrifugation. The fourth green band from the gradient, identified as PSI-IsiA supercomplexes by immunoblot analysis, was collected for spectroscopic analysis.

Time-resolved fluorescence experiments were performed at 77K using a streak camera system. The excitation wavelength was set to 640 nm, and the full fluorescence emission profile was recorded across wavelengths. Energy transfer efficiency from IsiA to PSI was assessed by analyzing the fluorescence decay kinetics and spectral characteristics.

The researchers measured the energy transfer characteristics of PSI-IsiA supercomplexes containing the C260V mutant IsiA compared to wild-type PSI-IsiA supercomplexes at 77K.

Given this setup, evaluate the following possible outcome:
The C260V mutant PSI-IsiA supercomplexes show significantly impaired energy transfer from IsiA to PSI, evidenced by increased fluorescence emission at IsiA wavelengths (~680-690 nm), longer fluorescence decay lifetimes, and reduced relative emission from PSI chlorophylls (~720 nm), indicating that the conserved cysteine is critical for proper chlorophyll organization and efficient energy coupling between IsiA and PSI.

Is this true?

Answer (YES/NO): NO